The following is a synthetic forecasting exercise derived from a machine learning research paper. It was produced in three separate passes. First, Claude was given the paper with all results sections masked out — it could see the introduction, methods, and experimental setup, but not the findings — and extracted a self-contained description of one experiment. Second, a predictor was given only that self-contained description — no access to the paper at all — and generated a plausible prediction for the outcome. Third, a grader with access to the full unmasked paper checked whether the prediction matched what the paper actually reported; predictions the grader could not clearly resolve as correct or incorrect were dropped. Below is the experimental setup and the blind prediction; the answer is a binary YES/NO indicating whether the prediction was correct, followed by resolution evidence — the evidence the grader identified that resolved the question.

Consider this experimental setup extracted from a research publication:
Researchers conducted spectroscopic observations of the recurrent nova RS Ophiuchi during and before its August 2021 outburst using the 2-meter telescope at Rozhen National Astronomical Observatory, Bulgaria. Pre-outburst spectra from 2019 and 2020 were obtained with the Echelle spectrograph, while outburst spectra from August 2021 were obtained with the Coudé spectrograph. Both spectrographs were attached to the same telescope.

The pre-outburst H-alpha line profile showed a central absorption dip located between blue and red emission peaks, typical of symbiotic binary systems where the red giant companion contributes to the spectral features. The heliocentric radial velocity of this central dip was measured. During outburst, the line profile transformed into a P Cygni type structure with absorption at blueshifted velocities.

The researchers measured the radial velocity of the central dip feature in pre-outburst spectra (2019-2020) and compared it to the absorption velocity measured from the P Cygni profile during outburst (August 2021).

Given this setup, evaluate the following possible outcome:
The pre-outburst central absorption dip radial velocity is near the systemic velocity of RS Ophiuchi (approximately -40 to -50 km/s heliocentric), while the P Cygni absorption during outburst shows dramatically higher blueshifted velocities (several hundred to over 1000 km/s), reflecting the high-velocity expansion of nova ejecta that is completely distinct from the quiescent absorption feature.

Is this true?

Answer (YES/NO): NO